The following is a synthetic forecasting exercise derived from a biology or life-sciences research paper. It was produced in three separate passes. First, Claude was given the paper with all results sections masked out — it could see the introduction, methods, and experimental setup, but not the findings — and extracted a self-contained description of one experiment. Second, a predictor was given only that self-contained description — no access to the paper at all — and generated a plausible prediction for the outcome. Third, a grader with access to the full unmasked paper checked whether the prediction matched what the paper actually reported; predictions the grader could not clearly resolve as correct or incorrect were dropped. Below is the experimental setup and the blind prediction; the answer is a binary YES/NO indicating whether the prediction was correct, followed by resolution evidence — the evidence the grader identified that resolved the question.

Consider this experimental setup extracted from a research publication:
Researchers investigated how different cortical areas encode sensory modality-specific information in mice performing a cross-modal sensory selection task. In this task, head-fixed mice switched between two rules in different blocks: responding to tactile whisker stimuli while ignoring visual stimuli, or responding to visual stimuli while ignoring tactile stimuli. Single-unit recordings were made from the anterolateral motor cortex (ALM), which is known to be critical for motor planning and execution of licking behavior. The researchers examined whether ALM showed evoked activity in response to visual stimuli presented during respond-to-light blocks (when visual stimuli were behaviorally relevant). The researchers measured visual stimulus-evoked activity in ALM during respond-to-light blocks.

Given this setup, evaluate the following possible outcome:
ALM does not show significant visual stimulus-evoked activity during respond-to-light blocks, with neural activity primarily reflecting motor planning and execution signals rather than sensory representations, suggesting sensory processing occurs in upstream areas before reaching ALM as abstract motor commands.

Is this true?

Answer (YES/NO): YES